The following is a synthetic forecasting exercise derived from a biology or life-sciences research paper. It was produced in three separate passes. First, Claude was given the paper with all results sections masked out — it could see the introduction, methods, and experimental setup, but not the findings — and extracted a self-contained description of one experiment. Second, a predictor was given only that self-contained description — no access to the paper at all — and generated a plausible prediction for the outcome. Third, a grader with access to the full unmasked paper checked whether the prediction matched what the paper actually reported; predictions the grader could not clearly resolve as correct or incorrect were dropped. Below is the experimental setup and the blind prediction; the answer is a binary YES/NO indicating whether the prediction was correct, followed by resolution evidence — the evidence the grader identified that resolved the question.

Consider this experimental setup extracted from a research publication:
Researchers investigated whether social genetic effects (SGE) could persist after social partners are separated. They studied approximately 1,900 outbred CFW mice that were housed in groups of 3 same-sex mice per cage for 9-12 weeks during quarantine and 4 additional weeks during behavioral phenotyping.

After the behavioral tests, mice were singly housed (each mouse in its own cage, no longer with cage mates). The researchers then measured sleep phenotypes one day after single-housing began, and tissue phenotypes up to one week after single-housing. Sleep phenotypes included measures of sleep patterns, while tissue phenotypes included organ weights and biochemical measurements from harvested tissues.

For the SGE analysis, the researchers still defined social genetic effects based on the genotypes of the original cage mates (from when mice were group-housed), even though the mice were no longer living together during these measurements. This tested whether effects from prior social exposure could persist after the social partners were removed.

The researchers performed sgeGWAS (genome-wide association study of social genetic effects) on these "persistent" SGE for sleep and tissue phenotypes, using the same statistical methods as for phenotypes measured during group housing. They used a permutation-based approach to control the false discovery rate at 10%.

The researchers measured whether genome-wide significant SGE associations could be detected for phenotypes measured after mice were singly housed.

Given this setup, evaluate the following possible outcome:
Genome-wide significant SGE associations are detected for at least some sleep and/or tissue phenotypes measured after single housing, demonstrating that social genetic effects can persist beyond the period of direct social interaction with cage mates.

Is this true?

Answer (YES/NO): YES